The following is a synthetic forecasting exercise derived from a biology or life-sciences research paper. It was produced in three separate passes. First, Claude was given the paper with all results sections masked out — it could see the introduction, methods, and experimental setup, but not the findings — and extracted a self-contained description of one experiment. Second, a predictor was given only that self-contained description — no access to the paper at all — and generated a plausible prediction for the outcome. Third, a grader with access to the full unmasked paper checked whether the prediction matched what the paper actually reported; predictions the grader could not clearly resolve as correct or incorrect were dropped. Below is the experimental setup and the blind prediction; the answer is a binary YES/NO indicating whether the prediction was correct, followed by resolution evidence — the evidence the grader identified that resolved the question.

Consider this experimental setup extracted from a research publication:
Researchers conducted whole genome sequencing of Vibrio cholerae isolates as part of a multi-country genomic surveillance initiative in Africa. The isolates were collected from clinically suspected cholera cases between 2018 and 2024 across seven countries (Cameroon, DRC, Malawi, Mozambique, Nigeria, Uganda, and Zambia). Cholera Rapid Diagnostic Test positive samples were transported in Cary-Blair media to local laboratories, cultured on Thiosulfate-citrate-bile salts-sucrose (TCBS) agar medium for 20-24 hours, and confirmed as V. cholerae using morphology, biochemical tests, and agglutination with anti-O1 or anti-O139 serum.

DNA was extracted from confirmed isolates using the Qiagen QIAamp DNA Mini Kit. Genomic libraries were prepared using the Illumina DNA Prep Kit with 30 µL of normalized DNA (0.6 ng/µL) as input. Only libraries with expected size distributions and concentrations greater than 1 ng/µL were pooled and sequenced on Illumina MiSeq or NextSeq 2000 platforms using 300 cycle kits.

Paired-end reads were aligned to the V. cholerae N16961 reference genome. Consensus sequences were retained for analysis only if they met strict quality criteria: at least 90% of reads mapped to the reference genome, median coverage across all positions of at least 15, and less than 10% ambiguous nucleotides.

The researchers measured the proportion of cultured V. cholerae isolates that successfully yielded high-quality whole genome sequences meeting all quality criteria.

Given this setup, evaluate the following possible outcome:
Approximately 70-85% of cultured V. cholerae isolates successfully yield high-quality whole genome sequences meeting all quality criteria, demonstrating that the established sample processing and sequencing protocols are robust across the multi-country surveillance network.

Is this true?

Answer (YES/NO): NO